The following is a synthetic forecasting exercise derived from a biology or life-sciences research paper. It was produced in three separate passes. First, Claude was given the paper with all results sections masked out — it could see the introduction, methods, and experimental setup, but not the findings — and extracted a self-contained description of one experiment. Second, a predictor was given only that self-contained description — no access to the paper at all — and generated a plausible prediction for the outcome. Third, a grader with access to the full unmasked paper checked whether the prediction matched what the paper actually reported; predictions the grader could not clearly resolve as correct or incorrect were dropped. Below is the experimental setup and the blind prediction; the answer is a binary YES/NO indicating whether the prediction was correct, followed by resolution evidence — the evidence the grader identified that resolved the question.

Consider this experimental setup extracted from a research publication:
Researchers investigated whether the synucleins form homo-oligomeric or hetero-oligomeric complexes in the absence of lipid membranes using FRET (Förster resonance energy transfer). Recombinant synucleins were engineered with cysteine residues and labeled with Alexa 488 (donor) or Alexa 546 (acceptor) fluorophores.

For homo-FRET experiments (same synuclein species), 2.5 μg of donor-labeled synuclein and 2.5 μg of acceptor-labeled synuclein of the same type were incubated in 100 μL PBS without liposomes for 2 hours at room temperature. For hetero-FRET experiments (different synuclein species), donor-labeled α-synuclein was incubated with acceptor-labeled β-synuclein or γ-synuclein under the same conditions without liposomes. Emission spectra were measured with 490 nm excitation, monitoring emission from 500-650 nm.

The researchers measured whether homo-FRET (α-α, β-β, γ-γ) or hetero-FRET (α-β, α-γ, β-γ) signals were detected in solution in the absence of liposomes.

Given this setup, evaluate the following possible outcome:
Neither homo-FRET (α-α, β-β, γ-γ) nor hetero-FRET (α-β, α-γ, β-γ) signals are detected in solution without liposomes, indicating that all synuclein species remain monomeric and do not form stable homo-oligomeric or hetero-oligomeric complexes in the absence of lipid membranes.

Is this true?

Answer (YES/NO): YES